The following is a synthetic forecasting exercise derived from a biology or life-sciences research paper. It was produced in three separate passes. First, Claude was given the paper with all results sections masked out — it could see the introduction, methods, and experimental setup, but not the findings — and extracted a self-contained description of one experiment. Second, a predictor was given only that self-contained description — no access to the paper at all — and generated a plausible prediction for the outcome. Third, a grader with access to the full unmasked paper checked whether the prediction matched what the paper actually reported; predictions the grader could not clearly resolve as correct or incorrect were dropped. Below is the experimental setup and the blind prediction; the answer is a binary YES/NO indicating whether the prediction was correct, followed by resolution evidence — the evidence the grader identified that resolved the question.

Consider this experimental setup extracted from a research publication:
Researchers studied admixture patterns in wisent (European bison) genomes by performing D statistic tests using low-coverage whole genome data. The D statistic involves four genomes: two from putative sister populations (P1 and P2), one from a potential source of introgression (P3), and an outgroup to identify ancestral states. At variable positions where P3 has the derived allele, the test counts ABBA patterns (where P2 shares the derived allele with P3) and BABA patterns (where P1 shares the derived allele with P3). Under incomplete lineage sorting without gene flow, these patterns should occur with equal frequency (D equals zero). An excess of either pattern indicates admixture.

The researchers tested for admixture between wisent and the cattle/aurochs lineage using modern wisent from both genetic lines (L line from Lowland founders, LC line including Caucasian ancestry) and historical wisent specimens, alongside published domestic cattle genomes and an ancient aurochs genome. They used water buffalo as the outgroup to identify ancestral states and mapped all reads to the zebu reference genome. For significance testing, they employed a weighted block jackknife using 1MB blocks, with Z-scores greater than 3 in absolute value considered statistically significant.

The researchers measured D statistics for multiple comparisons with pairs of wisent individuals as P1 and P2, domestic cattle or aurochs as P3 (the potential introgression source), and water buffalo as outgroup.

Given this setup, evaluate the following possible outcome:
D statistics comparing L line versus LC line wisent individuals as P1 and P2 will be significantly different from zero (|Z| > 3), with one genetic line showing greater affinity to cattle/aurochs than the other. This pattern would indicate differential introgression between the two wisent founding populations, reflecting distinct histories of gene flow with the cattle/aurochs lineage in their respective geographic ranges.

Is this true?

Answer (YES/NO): NO